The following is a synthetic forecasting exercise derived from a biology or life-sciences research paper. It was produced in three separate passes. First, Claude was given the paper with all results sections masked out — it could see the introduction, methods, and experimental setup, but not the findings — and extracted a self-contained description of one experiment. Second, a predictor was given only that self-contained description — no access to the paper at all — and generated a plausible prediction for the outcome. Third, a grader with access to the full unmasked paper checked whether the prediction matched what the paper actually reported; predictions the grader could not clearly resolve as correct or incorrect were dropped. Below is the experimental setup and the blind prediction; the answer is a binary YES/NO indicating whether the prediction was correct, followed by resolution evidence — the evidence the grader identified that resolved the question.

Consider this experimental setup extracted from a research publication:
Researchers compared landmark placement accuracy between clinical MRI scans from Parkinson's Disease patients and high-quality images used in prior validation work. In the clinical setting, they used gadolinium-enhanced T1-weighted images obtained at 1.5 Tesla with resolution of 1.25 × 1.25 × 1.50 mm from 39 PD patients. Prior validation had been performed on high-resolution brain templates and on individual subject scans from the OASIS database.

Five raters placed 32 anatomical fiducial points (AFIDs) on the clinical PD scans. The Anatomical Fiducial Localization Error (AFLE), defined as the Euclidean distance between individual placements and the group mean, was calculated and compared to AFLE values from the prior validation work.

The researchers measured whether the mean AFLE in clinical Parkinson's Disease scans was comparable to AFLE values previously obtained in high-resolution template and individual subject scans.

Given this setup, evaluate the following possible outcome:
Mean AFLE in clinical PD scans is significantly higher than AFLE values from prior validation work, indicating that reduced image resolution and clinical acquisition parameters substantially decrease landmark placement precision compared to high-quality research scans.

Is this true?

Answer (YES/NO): NO